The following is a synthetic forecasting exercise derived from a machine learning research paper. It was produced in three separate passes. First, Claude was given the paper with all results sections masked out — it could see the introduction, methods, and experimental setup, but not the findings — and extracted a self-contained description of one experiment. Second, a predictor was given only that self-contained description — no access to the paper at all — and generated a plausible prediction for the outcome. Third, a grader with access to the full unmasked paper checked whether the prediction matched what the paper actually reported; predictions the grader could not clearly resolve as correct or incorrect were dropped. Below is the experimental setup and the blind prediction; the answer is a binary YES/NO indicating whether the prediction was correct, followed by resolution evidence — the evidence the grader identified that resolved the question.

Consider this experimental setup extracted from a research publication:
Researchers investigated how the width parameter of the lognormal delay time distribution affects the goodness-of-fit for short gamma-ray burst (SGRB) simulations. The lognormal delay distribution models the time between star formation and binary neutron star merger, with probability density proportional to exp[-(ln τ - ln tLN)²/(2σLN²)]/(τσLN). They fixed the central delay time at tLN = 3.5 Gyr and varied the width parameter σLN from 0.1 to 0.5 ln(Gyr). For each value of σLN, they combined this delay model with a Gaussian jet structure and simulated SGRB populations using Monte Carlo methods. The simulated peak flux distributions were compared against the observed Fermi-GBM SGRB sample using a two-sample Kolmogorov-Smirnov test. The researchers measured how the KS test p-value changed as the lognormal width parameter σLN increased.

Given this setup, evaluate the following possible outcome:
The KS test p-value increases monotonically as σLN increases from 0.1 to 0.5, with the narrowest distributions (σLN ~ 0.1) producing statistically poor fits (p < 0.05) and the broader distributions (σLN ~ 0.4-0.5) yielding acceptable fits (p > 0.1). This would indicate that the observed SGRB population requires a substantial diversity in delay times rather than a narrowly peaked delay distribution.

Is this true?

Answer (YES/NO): NO